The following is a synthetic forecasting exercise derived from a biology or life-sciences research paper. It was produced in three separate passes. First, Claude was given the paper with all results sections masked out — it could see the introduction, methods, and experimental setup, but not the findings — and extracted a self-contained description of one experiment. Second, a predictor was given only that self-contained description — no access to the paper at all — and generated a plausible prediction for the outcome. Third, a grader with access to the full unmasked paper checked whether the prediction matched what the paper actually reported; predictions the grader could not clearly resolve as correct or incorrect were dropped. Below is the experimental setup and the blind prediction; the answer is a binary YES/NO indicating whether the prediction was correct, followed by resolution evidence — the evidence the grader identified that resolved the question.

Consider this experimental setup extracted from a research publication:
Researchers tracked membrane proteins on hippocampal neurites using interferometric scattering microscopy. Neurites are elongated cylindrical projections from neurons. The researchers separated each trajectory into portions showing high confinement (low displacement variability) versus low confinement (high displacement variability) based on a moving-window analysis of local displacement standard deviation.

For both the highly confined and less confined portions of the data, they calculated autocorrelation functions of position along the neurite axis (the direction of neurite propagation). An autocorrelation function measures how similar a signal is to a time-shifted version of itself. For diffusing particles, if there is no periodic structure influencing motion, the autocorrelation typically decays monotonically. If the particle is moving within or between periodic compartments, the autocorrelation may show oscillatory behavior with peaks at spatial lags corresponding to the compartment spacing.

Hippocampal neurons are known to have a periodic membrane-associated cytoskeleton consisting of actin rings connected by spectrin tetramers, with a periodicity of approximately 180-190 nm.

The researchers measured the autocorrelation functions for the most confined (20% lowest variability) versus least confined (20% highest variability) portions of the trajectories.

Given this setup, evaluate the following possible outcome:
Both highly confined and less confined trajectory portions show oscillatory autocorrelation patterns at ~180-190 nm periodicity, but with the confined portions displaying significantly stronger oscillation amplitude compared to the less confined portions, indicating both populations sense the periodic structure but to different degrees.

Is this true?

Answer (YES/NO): NO